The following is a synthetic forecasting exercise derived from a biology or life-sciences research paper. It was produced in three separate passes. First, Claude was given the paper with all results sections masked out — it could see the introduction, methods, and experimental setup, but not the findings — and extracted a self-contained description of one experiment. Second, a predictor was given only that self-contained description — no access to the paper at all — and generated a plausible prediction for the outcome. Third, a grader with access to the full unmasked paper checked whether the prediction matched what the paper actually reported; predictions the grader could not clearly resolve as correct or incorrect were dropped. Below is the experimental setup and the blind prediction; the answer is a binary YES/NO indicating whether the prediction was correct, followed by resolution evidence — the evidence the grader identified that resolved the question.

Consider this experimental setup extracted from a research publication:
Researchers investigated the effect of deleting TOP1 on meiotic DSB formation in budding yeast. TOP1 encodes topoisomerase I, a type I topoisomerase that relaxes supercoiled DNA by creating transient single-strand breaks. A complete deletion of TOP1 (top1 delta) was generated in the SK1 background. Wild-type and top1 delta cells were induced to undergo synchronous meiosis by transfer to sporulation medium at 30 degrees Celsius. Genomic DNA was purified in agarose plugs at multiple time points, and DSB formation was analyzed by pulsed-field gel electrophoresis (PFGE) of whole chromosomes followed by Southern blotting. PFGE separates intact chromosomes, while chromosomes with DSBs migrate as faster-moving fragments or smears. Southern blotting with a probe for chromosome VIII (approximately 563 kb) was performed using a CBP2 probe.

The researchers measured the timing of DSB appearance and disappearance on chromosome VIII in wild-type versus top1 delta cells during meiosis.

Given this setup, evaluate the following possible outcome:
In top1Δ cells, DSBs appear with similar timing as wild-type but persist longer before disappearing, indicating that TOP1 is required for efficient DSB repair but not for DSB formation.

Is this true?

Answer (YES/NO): NO